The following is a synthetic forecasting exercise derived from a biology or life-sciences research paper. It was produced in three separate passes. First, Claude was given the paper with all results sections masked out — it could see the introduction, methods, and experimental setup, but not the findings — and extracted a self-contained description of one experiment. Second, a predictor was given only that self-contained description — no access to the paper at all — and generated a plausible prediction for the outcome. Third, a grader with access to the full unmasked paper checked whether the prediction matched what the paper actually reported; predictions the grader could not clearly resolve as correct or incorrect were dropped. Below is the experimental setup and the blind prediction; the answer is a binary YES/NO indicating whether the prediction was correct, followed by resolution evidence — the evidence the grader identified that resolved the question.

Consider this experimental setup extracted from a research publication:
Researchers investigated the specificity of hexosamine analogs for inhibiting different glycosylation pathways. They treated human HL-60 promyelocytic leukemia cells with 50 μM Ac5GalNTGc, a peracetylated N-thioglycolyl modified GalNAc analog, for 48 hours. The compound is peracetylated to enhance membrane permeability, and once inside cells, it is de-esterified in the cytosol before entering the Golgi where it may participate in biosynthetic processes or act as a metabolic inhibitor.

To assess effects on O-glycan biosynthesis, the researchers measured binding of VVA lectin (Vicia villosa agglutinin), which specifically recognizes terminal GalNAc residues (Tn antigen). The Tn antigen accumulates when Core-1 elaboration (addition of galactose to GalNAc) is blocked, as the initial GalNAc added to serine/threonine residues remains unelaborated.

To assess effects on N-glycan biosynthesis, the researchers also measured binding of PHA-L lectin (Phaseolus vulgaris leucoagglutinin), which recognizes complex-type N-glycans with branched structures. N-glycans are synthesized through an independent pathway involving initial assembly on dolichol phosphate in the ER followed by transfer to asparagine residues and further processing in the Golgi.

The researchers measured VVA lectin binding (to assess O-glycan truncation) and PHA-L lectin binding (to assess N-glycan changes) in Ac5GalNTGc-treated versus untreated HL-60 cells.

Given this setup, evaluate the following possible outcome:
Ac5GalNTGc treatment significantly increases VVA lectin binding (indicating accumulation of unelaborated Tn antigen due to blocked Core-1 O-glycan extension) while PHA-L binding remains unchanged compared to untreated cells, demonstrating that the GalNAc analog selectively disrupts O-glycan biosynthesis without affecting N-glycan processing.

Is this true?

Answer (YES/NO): YES